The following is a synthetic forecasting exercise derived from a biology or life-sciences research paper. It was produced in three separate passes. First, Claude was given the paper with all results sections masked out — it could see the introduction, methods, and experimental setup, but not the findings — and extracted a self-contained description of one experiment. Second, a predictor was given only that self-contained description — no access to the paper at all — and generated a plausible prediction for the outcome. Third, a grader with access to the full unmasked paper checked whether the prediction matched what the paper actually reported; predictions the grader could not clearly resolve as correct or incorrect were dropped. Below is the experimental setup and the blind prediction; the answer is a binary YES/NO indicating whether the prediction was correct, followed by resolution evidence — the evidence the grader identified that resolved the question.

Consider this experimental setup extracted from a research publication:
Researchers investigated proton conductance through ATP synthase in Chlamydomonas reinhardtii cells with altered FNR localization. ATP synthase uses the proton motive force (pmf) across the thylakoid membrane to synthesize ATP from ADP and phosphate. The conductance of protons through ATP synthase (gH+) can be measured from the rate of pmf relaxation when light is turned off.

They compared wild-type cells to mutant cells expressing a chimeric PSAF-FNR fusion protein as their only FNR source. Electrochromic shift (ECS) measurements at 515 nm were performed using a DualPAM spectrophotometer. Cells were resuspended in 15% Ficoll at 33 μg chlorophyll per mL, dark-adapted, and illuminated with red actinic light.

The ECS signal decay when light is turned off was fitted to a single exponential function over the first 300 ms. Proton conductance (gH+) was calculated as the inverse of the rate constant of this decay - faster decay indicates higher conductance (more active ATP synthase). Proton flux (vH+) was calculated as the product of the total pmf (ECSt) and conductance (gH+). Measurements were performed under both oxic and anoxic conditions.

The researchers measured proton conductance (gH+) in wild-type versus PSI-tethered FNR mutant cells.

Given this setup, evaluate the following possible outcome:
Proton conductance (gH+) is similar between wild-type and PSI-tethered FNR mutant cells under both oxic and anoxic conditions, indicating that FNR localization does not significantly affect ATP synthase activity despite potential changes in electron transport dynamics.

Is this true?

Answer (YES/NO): NO